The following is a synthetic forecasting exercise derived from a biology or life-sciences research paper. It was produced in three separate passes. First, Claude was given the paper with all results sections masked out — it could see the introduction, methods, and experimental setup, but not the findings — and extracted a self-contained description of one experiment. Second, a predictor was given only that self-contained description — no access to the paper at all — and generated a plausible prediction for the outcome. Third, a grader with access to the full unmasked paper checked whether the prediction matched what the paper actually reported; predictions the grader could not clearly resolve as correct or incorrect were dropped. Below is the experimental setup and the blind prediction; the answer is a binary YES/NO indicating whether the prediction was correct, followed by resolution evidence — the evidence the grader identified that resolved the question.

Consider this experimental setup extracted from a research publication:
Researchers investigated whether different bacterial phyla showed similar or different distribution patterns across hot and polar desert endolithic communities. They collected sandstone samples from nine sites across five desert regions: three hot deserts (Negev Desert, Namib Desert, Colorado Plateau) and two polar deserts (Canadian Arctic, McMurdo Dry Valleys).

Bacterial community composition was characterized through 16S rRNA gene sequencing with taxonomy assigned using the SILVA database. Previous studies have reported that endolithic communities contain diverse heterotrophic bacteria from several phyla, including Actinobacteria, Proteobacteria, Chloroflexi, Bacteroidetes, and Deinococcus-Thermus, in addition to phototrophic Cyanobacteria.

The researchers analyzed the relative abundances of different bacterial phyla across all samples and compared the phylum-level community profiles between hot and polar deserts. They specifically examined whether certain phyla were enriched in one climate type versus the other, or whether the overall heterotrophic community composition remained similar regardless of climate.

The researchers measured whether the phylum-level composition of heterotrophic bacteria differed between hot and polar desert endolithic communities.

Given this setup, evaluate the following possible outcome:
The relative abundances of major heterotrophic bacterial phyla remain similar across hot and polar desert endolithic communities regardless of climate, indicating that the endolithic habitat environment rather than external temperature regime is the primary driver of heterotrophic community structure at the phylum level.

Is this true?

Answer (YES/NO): YES